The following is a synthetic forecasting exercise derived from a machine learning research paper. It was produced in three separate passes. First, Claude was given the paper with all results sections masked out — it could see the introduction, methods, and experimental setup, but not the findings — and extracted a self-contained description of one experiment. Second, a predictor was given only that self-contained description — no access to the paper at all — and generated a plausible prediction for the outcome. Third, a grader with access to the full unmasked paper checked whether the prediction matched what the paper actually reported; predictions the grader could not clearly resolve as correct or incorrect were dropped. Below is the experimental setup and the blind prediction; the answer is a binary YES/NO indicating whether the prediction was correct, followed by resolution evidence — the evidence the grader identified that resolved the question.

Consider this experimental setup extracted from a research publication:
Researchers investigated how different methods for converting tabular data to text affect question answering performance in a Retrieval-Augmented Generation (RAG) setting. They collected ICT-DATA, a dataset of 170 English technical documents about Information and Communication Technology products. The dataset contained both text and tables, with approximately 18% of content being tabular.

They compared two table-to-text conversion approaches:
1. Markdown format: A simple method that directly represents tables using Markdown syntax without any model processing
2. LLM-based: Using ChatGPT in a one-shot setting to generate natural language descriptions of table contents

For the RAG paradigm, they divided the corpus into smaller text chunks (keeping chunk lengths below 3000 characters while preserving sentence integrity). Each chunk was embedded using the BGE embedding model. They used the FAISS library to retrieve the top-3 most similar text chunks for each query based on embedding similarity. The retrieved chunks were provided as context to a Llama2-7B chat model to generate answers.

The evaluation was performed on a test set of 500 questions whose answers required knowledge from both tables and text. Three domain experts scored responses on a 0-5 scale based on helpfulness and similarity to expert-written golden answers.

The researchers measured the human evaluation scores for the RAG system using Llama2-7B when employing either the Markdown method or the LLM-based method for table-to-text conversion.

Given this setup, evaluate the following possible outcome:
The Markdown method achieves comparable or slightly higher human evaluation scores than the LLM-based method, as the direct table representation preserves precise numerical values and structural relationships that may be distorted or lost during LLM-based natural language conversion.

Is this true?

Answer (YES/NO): YES